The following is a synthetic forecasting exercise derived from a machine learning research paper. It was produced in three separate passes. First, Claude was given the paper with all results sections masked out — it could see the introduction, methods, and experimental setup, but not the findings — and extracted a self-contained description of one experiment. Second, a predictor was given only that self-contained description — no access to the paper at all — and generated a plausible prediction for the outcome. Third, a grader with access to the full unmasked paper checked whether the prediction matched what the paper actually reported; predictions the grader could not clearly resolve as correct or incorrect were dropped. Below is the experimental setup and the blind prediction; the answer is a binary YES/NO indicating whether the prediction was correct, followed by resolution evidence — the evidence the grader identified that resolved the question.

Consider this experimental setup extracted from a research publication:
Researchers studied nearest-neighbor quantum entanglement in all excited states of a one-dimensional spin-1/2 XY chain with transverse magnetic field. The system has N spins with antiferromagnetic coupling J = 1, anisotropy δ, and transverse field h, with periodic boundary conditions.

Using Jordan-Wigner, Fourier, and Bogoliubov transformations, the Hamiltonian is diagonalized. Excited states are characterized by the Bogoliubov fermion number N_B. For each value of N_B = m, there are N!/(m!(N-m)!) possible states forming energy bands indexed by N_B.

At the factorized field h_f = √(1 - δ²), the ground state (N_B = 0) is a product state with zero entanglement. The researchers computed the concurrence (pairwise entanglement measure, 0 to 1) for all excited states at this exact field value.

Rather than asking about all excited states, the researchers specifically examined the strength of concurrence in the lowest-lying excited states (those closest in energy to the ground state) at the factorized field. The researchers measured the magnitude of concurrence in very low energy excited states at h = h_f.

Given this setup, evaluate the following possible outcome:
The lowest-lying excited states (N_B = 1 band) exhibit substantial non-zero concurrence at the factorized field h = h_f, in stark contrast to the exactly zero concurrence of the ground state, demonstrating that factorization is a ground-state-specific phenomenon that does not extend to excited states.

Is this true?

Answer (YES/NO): NO